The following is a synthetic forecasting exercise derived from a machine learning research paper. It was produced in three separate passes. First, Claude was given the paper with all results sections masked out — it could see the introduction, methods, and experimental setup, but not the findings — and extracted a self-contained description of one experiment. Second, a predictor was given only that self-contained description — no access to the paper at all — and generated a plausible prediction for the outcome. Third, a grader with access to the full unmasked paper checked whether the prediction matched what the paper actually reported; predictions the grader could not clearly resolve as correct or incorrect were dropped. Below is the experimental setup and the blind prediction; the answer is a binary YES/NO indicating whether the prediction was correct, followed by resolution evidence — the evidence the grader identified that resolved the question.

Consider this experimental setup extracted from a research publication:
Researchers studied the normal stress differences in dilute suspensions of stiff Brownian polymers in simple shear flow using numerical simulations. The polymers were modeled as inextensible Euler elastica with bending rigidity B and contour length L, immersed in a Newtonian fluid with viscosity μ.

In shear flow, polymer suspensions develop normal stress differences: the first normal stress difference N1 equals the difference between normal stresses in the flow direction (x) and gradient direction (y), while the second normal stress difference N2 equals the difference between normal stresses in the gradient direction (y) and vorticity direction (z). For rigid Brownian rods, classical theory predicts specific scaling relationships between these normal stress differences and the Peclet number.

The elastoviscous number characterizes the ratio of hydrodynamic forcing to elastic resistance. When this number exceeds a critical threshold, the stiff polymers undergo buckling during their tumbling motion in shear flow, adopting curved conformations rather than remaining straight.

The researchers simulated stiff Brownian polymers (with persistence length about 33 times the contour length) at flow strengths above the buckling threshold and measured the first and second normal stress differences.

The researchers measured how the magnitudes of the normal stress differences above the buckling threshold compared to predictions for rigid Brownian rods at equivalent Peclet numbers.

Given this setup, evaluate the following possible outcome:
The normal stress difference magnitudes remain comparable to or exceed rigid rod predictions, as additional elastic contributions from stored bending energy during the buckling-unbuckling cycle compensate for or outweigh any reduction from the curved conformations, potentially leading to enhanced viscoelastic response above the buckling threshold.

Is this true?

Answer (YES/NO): YES